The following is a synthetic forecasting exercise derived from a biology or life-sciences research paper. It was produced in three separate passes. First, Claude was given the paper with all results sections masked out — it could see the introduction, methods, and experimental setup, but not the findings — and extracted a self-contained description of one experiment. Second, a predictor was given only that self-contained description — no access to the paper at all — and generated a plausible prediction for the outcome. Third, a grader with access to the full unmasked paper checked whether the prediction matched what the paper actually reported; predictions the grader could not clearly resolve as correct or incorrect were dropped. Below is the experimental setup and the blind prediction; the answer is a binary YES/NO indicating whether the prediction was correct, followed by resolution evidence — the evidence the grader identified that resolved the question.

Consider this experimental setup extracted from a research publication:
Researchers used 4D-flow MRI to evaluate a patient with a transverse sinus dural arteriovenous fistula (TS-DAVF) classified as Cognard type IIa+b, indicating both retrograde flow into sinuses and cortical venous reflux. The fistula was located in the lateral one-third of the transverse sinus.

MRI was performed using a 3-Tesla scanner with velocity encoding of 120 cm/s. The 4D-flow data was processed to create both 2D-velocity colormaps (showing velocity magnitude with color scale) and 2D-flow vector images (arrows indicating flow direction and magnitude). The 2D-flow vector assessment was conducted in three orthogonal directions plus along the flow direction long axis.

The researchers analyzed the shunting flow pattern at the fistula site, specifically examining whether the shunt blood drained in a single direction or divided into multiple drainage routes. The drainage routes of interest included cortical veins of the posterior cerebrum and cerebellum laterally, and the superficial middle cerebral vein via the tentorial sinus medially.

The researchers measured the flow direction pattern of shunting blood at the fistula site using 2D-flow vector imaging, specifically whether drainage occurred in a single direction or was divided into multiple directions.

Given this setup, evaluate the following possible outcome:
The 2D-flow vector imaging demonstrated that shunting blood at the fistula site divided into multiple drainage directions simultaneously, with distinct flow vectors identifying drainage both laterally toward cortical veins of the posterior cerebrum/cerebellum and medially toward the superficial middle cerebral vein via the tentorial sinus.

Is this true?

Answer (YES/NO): YES